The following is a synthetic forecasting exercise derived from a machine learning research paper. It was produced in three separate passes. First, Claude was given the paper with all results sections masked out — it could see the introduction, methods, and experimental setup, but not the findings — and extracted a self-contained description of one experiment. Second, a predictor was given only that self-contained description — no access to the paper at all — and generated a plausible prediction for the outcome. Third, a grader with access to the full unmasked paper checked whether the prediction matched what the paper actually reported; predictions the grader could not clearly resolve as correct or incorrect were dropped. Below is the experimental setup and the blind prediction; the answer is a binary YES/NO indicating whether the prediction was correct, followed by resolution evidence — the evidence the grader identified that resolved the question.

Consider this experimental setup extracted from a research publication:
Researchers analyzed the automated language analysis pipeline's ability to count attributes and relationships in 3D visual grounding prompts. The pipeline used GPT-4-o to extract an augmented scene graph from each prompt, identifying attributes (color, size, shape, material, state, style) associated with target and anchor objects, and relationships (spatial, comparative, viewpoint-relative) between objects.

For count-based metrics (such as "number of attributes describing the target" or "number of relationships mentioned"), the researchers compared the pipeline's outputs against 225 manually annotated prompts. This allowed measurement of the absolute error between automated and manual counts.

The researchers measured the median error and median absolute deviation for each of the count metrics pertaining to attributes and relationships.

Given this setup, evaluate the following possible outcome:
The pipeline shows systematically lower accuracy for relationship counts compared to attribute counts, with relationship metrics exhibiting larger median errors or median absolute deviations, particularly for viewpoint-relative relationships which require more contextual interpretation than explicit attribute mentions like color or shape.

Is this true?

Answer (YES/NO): NO